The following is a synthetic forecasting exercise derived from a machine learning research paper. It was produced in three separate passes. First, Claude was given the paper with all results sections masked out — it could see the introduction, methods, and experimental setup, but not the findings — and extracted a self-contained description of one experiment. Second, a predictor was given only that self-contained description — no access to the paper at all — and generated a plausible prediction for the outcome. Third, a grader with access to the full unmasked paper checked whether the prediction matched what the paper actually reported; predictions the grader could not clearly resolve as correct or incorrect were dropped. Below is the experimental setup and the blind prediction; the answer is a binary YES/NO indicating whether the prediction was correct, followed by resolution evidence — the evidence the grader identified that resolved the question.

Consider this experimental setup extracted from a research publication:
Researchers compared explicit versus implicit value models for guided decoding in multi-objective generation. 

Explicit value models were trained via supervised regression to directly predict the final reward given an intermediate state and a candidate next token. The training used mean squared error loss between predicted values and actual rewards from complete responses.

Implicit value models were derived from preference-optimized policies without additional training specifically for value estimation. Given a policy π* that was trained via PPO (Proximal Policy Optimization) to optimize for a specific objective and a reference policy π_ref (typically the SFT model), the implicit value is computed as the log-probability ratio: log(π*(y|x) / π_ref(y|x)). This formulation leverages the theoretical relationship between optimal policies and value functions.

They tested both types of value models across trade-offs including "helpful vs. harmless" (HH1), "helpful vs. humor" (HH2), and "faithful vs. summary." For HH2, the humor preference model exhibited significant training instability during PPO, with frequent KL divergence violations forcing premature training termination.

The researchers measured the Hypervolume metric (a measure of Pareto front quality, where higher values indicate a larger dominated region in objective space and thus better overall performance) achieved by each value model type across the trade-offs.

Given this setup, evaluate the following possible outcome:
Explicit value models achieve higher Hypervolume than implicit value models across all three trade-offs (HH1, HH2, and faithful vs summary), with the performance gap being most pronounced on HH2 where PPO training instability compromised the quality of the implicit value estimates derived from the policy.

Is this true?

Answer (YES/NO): NO